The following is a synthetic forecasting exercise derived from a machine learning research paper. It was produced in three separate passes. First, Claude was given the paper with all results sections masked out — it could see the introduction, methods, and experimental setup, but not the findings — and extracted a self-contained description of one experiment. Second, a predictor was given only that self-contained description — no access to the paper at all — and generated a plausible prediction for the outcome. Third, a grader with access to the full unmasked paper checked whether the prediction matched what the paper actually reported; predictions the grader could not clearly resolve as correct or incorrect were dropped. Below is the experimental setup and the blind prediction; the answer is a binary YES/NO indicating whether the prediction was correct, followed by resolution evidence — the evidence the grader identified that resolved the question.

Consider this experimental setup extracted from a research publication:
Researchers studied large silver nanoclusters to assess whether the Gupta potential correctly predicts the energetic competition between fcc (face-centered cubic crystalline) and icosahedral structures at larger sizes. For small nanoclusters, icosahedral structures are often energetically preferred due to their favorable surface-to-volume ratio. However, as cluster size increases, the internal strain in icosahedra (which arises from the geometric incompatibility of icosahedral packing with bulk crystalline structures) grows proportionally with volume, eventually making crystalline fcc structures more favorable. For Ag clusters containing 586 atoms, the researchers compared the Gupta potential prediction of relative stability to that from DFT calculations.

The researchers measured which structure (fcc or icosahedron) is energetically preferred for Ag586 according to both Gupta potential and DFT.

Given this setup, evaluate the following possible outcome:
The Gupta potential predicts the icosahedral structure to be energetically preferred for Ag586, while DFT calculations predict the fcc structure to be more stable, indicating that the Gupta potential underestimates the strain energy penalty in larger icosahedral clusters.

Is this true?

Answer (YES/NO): NO